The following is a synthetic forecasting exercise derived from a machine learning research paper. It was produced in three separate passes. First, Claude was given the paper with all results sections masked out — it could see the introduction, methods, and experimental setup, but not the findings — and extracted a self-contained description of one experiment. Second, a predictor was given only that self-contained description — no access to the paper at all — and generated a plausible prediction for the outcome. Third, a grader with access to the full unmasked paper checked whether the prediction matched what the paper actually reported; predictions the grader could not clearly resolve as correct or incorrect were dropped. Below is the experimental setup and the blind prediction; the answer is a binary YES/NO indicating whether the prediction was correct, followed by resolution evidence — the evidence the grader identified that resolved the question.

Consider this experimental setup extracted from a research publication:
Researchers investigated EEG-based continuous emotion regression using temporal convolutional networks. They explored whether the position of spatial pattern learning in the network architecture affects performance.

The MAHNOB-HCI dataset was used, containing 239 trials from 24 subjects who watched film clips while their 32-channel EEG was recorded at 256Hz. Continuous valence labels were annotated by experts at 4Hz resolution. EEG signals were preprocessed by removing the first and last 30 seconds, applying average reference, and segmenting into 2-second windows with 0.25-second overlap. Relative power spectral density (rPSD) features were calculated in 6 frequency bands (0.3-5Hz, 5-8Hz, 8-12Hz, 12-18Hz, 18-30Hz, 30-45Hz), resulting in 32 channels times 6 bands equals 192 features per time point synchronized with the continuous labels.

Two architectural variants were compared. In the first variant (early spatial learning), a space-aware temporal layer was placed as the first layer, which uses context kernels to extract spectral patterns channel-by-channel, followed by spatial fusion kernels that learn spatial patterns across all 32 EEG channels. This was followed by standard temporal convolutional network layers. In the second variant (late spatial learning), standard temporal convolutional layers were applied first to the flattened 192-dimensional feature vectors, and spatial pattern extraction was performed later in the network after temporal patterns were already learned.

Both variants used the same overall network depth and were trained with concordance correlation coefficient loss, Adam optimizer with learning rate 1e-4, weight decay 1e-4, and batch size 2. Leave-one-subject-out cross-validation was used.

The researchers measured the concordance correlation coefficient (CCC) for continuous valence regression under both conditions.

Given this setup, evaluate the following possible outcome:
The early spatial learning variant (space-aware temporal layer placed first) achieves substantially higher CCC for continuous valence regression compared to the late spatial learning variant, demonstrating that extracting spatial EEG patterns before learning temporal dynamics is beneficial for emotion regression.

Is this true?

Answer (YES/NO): YES